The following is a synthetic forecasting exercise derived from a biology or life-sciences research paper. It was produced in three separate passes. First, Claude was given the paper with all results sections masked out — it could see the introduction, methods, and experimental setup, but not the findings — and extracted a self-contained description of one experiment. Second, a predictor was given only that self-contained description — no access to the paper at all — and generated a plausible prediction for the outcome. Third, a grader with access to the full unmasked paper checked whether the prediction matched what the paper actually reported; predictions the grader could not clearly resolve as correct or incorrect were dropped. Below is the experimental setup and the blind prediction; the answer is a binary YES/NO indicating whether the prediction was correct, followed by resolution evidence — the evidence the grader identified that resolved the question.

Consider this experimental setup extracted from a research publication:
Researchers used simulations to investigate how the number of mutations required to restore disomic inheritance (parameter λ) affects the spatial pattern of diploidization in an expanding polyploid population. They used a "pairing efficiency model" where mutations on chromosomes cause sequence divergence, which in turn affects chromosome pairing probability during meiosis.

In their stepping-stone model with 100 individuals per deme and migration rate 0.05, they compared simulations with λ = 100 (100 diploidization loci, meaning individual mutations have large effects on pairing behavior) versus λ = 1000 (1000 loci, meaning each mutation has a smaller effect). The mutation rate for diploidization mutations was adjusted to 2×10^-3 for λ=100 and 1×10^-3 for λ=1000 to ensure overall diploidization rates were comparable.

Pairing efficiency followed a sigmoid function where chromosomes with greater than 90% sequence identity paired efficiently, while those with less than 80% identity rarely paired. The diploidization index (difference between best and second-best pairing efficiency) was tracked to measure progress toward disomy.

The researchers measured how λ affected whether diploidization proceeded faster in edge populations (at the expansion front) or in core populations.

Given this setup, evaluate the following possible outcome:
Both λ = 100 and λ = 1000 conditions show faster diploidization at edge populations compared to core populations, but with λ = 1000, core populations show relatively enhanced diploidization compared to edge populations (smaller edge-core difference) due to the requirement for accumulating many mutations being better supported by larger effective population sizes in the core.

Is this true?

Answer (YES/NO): NO